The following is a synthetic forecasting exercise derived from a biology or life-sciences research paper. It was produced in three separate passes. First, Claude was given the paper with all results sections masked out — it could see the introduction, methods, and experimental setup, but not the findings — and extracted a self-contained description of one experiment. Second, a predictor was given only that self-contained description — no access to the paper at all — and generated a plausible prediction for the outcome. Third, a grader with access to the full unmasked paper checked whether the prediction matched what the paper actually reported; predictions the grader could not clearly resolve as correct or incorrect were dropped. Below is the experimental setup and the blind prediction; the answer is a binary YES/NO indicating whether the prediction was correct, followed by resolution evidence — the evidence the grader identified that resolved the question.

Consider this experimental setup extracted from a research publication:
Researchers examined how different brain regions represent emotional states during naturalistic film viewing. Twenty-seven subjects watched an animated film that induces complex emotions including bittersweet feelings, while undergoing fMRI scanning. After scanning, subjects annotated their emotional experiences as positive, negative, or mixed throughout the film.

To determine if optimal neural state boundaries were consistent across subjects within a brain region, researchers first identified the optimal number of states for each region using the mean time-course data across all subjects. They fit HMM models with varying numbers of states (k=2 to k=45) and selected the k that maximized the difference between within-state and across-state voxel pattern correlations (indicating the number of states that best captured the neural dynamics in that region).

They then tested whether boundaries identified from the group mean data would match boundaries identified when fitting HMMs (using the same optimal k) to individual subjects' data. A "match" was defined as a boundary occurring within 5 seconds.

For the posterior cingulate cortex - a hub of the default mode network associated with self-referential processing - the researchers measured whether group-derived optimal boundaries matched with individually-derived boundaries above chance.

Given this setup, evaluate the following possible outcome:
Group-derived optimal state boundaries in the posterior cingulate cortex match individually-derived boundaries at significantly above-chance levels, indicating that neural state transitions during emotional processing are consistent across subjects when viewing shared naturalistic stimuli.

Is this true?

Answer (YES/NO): YES